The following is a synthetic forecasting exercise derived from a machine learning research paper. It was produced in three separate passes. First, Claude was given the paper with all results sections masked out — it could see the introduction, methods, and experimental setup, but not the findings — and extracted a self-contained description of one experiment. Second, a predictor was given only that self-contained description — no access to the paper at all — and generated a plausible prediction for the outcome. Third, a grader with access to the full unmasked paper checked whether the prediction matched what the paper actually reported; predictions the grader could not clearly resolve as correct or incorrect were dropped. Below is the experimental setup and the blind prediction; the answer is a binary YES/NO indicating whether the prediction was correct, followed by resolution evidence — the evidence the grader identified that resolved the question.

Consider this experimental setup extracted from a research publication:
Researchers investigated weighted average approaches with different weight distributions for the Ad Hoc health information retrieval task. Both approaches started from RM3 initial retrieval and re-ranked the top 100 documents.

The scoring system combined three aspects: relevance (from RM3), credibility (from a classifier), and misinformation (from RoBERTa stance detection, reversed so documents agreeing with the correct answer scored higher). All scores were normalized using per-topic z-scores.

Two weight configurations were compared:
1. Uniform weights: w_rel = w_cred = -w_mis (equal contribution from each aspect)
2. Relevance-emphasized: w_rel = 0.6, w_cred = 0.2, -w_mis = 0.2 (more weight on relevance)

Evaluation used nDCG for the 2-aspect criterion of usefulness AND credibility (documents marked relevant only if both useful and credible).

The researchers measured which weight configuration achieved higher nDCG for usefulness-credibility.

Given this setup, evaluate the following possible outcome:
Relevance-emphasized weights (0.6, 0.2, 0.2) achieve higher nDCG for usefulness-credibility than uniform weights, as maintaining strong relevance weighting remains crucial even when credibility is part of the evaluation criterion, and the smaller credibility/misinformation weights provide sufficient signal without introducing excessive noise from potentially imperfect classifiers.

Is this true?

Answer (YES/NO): YES